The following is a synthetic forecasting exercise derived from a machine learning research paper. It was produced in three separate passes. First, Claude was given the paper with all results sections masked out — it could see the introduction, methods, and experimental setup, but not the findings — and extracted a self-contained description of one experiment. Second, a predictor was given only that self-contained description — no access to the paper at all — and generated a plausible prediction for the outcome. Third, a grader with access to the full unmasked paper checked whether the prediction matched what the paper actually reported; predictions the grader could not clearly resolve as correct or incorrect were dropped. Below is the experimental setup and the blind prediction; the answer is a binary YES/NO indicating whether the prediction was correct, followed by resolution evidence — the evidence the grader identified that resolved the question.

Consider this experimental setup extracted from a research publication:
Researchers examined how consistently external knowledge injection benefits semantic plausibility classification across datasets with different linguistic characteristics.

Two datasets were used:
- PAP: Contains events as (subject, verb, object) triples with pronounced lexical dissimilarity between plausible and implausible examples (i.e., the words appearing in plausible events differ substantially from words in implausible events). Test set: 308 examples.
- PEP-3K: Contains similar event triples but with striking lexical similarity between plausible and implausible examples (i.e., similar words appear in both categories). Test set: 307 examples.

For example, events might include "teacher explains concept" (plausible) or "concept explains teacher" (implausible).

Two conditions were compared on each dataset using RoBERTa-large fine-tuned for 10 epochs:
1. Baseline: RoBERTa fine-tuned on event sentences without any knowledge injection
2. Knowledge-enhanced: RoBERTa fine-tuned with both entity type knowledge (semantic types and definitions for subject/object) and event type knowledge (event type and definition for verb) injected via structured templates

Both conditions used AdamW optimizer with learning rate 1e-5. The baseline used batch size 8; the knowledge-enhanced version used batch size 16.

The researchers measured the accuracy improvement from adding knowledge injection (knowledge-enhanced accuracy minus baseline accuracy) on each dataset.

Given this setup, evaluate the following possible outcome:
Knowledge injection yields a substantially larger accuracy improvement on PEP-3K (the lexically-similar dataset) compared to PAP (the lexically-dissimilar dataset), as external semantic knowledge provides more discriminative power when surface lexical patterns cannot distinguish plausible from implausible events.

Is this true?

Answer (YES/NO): YES